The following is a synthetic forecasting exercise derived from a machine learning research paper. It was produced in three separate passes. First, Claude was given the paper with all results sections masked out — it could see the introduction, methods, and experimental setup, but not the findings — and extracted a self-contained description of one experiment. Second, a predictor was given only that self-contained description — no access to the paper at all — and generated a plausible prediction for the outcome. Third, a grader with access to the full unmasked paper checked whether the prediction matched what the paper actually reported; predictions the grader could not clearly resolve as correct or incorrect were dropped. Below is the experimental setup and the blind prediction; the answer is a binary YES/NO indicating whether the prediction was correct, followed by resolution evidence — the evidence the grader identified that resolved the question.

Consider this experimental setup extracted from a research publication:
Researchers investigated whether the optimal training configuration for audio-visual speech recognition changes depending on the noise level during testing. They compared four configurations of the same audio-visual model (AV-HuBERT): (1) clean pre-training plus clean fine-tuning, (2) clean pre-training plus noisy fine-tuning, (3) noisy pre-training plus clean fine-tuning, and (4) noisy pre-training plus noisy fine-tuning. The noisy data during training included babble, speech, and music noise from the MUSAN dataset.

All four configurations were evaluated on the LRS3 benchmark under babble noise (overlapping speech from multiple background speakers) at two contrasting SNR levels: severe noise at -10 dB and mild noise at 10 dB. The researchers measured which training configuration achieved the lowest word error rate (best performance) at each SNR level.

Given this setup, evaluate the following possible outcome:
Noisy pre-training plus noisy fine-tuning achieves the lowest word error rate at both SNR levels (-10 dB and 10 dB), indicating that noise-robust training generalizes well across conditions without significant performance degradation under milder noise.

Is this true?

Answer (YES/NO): YES